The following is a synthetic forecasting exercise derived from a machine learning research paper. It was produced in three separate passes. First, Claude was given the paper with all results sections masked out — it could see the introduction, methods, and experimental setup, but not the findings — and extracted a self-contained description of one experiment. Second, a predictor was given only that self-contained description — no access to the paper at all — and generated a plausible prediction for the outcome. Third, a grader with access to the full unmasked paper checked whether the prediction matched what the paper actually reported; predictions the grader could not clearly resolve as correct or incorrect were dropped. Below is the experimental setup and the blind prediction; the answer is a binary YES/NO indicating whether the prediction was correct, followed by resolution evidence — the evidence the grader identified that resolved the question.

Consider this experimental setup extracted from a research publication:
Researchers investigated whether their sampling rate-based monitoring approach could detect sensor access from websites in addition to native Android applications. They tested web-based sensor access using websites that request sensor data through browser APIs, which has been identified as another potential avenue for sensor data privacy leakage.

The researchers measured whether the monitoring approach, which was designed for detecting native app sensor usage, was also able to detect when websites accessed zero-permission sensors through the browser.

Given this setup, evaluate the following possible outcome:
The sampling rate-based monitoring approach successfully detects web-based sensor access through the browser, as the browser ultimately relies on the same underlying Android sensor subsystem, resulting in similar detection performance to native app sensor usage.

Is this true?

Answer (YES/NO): NO